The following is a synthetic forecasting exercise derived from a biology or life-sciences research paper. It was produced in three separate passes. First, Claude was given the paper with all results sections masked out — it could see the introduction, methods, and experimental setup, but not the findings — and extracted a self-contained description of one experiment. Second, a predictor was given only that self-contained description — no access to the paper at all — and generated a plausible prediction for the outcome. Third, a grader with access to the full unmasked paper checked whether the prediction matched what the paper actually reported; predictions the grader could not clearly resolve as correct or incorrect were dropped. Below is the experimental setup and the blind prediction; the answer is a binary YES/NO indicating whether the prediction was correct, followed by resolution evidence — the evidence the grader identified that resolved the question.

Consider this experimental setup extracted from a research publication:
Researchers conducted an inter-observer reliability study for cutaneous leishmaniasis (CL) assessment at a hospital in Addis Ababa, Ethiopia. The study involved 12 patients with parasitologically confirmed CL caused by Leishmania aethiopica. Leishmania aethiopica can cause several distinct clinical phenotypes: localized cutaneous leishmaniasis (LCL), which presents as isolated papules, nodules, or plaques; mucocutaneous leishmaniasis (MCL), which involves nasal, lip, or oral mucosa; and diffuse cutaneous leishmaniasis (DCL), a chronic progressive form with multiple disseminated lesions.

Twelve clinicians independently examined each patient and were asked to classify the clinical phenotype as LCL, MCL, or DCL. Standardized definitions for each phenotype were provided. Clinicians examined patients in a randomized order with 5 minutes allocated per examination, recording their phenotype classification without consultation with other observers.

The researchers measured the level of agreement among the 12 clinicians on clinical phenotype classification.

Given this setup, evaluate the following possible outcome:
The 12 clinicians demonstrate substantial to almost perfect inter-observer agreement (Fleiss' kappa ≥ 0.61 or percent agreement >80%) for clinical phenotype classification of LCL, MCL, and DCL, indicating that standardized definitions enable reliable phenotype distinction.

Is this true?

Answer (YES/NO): NO